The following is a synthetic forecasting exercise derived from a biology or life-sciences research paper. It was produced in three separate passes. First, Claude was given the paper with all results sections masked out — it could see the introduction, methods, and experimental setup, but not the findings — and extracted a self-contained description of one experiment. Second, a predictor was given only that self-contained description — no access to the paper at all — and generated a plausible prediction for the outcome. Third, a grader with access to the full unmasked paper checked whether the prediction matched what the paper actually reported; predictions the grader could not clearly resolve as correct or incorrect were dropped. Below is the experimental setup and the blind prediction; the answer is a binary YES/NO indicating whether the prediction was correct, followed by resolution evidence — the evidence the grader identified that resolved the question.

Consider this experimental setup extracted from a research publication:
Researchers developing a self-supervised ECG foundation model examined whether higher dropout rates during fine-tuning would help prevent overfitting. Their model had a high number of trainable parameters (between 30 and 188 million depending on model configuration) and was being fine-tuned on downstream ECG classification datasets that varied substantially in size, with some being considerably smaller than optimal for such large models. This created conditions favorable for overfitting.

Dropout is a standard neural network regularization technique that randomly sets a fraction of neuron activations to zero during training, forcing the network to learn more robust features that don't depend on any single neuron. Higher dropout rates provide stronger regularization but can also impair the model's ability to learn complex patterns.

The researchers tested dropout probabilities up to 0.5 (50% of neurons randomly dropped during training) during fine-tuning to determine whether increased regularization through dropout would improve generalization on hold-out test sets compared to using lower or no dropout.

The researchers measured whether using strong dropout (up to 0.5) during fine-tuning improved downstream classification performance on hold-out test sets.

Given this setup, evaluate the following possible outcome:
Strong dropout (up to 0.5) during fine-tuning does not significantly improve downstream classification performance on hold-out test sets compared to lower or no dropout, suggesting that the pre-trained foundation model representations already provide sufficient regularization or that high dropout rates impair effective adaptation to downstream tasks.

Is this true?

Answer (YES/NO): YES